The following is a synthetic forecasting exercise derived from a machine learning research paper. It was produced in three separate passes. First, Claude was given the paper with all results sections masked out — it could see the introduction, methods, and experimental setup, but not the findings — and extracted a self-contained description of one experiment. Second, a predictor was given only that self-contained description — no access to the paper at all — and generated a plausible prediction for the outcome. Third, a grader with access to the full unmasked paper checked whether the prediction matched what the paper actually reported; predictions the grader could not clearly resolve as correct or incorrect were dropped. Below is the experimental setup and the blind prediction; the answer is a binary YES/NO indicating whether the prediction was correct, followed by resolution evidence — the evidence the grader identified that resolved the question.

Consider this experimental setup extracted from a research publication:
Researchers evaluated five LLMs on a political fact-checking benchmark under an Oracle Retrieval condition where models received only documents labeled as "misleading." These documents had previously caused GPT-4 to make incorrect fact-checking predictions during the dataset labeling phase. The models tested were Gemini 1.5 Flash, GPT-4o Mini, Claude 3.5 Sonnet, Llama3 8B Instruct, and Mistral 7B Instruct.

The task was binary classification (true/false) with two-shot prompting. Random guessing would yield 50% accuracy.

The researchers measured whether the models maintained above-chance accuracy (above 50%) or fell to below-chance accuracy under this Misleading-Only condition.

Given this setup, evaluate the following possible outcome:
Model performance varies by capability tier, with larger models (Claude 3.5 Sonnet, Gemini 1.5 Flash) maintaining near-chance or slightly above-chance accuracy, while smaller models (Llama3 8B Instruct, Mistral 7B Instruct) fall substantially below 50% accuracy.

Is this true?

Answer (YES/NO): NO